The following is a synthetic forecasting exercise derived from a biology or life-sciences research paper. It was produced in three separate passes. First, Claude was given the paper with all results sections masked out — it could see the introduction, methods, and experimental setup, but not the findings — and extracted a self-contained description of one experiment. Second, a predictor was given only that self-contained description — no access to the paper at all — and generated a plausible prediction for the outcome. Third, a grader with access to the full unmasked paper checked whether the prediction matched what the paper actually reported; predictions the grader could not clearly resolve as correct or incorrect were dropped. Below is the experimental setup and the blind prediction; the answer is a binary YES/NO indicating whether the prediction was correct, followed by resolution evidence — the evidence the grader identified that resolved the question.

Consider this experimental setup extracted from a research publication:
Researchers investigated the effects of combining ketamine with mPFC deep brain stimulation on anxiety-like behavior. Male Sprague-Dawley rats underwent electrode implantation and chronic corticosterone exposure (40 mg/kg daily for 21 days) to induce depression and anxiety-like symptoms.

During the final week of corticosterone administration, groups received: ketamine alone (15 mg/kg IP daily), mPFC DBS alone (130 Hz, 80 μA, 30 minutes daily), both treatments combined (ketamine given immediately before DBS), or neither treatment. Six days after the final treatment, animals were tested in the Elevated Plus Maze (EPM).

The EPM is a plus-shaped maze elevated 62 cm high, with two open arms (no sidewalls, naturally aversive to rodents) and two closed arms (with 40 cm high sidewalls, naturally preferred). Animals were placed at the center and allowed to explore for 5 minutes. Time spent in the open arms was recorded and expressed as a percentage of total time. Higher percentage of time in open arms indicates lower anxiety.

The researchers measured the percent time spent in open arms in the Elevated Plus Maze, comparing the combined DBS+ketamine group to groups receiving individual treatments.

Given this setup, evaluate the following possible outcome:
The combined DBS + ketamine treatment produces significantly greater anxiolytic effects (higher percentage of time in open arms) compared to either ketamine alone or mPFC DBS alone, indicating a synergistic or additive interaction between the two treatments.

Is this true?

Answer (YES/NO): NO